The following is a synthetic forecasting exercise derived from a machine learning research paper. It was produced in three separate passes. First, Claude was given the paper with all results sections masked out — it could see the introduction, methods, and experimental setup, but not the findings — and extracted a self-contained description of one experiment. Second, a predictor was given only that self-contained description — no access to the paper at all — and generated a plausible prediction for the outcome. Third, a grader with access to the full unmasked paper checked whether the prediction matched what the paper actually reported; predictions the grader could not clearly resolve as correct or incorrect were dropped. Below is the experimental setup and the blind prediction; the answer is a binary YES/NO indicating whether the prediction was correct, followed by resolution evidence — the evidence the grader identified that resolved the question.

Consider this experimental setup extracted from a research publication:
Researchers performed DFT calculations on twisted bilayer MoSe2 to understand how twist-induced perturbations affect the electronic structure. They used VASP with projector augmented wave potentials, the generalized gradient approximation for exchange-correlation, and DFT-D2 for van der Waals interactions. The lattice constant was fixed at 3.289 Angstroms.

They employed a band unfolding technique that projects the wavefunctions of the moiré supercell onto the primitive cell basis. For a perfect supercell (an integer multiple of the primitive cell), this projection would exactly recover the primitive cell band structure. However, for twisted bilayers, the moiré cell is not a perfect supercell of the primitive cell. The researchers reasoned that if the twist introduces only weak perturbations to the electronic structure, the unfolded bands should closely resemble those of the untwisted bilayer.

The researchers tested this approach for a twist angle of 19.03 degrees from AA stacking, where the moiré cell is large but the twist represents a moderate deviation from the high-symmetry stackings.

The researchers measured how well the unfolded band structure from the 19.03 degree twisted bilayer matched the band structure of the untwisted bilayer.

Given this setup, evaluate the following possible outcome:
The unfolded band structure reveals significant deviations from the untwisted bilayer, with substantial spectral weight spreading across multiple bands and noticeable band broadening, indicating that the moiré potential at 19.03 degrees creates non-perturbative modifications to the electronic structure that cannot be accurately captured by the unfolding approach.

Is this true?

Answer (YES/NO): NO